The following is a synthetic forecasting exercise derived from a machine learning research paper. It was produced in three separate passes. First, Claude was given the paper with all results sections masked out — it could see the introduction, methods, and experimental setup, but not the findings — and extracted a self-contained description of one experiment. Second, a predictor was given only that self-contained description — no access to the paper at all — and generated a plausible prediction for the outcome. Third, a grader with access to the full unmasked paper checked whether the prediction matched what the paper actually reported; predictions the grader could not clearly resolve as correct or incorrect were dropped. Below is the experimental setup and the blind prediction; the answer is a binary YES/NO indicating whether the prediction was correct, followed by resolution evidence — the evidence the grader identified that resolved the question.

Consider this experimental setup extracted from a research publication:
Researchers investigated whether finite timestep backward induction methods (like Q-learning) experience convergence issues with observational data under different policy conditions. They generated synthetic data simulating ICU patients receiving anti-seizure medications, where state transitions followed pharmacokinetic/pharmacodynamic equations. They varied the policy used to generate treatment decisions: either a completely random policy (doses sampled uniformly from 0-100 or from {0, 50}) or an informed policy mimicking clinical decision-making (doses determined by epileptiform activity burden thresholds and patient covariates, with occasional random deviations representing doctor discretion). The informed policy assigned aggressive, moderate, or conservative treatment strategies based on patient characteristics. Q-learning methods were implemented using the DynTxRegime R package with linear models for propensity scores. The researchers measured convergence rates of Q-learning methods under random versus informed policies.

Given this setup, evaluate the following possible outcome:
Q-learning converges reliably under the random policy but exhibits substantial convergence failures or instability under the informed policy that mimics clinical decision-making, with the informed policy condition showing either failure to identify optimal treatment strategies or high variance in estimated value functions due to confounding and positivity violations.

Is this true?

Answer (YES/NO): YES